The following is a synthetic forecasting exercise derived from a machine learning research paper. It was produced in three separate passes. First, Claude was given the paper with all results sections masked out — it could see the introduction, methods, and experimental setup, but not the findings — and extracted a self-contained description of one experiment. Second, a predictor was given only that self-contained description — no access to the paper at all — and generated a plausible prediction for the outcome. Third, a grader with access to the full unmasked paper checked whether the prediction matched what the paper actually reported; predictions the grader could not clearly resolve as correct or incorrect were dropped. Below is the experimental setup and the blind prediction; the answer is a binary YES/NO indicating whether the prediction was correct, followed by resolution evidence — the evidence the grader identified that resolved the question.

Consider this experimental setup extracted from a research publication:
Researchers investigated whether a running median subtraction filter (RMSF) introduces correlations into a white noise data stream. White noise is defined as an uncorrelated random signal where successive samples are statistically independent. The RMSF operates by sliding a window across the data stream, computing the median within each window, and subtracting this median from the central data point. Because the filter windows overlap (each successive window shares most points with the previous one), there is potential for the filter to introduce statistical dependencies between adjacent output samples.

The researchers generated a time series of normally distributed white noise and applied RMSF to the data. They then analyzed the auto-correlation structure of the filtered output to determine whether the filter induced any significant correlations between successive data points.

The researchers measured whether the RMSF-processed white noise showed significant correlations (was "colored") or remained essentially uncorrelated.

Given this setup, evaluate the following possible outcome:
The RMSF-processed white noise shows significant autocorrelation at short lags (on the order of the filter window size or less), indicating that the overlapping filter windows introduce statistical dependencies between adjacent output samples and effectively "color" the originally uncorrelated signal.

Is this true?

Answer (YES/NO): NO